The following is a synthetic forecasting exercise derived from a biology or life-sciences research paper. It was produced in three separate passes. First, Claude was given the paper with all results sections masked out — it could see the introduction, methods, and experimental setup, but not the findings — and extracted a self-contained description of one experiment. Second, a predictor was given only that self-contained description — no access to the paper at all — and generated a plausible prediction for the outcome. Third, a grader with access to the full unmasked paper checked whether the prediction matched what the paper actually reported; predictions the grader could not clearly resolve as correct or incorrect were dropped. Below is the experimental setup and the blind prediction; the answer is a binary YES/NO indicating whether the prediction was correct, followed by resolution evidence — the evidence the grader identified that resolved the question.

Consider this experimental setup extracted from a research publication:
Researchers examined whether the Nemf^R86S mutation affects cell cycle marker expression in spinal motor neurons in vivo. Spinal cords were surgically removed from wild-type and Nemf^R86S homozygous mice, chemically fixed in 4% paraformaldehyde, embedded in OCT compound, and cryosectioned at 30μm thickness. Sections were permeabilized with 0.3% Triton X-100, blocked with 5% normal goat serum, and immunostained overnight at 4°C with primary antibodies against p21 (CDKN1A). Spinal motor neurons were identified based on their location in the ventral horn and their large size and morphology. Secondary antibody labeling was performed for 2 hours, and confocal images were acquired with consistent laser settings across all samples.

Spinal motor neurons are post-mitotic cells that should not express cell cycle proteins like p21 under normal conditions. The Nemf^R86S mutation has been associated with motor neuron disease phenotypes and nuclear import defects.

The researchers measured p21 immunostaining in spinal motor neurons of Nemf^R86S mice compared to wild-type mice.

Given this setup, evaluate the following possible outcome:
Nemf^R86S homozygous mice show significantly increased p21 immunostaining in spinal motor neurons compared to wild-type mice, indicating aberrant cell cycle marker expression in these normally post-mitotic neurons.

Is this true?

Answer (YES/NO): NO